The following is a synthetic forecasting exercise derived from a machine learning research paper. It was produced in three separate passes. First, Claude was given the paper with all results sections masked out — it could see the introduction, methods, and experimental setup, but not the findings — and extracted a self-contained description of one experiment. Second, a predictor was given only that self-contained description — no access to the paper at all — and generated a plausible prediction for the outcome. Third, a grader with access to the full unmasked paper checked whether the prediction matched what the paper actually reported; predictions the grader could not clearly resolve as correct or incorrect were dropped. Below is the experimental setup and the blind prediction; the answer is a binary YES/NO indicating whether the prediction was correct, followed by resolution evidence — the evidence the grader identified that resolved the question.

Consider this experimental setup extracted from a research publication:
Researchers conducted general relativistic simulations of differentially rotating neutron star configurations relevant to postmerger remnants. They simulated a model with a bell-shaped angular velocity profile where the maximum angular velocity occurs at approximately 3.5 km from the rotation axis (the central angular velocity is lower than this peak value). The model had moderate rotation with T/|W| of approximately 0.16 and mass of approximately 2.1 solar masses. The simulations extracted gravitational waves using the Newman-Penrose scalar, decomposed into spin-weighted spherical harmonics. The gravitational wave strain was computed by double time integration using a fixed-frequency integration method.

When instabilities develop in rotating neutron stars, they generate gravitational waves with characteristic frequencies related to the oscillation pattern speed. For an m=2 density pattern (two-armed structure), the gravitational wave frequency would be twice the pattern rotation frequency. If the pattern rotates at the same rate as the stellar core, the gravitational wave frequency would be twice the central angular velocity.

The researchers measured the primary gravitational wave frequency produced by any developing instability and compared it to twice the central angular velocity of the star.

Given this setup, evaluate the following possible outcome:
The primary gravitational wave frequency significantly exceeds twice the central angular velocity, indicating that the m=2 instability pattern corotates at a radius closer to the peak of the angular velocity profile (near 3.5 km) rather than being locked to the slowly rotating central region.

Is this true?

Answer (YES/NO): YES